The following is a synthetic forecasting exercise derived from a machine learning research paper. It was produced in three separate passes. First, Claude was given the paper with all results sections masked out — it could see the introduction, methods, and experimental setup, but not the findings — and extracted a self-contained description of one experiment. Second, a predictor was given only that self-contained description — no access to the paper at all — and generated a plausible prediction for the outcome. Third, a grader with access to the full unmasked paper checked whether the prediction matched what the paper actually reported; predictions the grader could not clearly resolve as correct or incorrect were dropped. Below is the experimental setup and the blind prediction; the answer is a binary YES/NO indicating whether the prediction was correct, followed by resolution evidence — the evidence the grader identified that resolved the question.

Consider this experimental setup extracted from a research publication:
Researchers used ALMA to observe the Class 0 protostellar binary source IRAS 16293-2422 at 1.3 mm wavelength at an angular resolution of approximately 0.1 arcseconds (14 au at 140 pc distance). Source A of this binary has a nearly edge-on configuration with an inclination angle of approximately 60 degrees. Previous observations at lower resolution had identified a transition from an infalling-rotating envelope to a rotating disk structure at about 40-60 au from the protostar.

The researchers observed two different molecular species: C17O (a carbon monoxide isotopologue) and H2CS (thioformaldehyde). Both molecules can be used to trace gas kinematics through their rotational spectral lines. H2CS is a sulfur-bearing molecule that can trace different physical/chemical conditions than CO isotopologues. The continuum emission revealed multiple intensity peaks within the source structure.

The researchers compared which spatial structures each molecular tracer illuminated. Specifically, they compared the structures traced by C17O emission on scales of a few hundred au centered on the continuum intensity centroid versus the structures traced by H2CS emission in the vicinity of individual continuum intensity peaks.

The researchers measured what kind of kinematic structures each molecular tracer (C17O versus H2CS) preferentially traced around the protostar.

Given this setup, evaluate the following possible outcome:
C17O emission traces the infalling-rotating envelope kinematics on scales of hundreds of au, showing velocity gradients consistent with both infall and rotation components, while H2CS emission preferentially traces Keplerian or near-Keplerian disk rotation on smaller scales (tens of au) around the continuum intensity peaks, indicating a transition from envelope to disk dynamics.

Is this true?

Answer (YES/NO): NO